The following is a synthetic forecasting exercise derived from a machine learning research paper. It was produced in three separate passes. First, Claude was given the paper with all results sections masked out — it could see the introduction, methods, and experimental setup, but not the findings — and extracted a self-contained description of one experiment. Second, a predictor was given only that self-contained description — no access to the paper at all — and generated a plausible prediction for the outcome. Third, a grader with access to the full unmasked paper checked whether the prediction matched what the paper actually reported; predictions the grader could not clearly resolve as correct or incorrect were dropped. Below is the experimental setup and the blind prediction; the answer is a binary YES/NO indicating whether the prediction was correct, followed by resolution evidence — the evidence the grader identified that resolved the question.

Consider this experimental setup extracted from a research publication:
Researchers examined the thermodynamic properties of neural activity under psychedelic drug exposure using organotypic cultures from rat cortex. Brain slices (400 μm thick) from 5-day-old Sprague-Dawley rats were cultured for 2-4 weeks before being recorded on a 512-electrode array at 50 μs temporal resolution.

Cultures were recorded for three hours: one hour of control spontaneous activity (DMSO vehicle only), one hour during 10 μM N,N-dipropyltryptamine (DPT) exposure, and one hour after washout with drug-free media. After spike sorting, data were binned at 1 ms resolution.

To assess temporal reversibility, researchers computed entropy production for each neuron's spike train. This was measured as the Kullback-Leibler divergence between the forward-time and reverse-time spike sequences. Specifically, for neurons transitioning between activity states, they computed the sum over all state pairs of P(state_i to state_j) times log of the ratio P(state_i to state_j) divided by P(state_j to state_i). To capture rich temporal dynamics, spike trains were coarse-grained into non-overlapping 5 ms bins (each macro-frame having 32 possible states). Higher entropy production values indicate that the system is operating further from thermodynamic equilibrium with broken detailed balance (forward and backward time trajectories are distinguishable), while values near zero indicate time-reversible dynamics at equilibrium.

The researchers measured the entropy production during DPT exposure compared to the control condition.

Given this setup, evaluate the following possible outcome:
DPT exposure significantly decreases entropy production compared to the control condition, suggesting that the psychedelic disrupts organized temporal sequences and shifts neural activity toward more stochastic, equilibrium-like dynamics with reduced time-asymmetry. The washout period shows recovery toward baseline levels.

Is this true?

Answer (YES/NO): NO